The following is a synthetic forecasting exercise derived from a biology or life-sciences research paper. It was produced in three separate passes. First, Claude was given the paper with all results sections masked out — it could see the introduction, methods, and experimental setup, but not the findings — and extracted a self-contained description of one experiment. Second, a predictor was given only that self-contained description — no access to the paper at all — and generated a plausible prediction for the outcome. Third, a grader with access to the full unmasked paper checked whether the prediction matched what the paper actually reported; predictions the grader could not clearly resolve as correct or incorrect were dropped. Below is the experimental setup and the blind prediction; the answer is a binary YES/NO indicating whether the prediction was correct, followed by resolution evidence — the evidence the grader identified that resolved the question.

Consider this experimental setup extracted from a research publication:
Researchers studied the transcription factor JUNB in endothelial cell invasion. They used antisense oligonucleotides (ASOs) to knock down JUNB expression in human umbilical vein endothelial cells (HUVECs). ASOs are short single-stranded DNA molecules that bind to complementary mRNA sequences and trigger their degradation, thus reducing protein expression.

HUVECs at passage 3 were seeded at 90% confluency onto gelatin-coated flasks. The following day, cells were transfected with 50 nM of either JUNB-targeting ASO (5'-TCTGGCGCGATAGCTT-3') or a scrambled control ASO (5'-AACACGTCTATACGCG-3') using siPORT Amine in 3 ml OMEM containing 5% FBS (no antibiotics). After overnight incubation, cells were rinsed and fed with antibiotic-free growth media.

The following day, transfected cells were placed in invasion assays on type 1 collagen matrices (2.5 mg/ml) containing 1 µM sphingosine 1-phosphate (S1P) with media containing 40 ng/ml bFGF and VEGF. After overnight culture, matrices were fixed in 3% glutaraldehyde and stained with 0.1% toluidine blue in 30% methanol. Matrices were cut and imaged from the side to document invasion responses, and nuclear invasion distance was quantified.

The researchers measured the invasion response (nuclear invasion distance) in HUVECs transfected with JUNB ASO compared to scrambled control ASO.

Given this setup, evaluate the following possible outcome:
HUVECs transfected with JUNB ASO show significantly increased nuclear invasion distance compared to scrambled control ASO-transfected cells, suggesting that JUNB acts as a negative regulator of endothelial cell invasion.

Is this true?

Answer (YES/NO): NO